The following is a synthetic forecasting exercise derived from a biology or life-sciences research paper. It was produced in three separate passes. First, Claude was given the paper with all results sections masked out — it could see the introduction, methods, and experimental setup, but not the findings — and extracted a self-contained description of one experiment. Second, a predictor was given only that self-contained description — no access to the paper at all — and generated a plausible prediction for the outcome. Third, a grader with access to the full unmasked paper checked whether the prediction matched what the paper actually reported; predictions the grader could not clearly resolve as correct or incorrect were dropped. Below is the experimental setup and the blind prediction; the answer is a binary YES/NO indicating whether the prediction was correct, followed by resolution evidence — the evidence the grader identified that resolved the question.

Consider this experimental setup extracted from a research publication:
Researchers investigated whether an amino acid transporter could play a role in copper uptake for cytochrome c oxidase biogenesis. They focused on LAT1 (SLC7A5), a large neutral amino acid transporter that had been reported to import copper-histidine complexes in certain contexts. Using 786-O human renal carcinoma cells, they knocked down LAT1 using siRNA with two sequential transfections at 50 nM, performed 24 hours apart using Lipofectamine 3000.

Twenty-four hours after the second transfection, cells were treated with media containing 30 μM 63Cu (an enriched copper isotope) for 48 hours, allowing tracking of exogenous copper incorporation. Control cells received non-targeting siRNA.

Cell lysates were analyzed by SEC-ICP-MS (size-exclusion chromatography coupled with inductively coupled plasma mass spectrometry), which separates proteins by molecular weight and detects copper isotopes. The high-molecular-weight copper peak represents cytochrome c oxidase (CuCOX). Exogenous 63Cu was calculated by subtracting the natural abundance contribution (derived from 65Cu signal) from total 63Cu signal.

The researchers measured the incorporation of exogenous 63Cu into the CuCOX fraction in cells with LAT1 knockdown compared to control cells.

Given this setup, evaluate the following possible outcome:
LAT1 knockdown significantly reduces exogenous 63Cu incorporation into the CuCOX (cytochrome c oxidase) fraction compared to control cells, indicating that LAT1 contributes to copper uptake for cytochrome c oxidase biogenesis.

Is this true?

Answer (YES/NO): YES